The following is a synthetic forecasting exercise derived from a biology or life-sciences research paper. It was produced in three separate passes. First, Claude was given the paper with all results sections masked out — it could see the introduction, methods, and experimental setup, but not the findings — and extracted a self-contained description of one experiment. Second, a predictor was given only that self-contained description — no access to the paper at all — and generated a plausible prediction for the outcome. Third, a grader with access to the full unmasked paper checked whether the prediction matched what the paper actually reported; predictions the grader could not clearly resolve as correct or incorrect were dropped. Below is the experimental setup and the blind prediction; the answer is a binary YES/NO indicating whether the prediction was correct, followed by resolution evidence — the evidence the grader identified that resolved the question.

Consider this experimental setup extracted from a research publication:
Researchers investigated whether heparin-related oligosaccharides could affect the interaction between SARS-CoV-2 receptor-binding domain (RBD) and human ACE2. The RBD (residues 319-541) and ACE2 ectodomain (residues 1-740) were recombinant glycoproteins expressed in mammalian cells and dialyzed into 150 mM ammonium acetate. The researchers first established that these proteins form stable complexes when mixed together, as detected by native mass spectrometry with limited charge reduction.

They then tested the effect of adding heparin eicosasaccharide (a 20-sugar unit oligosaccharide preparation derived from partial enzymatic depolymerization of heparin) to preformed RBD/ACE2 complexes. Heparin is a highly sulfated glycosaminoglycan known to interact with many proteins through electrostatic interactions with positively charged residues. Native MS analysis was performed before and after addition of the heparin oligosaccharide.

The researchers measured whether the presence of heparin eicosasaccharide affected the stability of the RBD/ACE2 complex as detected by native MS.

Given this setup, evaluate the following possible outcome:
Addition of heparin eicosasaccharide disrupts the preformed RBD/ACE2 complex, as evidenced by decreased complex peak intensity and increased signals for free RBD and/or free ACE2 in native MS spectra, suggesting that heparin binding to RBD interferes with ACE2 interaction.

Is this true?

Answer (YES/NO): YES